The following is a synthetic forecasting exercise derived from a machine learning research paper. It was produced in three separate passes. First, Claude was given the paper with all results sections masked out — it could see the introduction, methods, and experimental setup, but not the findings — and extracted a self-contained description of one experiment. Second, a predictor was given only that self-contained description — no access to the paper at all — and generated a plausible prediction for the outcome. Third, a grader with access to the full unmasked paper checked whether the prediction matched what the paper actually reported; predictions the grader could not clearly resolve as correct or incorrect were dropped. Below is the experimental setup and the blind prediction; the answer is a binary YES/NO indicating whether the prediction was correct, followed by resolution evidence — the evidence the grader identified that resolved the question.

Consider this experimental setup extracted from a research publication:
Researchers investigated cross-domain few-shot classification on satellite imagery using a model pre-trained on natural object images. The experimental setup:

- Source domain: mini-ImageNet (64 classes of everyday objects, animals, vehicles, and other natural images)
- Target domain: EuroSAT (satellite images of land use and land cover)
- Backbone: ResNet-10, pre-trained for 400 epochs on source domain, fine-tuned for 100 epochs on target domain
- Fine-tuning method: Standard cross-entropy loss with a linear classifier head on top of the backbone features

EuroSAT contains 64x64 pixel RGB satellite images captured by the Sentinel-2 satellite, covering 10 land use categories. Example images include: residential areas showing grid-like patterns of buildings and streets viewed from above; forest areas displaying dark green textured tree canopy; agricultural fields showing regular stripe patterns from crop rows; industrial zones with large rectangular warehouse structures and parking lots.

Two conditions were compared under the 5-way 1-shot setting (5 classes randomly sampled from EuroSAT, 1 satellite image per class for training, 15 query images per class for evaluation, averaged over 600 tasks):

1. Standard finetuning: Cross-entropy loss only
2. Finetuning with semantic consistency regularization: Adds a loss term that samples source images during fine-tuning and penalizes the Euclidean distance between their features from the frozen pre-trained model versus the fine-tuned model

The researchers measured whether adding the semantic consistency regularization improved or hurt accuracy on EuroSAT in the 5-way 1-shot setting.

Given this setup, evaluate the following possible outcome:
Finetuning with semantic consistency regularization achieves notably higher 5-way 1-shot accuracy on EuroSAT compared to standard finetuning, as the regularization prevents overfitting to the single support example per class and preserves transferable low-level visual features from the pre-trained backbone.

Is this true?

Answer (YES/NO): NO